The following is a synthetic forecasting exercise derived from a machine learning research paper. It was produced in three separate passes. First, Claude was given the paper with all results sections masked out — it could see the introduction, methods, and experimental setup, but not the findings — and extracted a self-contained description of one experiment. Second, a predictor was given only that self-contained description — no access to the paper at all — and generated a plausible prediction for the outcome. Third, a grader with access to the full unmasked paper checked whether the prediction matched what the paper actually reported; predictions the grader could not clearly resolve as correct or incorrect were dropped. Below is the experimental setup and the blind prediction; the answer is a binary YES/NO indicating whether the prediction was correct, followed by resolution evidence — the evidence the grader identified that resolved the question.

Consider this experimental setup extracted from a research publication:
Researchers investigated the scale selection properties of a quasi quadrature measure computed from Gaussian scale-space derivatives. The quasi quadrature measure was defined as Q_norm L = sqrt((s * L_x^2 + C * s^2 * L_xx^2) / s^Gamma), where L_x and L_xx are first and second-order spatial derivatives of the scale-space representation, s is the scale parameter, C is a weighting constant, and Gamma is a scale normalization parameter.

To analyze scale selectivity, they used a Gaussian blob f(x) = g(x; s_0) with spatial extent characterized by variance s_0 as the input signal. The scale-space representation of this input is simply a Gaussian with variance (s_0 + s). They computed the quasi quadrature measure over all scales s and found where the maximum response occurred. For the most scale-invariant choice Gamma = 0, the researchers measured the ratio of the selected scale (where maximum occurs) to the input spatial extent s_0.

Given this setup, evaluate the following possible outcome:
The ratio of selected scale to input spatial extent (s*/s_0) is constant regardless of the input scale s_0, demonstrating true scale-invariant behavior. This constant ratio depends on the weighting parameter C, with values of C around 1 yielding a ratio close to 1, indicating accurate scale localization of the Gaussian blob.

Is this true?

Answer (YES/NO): NO